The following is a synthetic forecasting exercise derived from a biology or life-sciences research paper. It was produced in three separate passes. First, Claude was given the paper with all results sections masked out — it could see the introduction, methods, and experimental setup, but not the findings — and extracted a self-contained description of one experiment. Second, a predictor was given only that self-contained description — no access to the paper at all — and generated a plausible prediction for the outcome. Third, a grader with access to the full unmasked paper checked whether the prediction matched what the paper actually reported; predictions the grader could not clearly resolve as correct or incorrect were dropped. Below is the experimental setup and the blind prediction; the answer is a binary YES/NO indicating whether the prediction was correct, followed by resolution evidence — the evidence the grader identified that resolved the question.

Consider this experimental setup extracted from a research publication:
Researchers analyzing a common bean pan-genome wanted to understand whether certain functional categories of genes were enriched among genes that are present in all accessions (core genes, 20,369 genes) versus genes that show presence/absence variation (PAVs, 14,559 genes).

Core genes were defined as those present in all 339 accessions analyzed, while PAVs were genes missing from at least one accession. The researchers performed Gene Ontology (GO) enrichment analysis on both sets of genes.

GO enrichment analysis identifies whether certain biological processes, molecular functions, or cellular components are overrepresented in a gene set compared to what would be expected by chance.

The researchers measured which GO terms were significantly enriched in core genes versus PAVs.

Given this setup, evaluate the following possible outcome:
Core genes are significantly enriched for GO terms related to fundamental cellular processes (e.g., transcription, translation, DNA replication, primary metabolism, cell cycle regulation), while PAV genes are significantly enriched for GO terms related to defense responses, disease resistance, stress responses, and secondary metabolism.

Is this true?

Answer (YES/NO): NO